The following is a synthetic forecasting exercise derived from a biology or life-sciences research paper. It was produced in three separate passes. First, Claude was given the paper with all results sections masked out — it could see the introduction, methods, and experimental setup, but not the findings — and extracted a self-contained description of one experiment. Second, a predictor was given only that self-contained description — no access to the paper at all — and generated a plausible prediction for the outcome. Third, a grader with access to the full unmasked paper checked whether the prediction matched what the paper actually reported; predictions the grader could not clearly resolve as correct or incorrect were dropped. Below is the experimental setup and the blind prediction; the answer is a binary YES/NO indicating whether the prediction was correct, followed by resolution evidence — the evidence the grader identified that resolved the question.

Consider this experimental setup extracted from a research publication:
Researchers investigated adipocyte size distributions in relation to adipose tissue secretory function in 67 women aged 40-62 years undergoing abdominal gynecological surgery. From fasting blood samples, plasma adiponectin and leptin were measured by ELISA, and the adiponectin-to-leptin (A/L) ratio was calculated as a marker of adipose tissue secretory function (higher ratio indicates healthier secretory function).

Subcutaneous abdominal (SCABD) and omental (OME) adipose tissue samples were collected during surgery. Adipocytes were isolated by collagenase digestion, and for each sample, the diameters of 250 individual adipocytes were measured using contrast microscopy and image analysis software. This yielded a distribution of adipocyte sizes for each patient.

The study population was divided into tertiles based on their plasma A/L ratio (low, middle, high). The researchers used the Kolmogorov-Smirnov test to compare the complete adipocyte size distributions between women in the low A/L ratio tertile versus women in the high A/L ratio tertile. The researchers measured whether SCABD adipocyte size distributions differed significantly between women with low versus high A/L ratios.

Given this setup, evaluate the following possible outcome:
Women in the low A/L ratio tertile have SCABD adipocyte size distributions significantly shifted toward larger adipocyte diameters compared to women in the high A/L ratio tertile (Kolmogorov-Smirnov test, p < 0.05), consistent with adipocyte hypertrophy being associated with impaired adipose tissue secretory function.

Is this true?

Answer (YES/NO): YES